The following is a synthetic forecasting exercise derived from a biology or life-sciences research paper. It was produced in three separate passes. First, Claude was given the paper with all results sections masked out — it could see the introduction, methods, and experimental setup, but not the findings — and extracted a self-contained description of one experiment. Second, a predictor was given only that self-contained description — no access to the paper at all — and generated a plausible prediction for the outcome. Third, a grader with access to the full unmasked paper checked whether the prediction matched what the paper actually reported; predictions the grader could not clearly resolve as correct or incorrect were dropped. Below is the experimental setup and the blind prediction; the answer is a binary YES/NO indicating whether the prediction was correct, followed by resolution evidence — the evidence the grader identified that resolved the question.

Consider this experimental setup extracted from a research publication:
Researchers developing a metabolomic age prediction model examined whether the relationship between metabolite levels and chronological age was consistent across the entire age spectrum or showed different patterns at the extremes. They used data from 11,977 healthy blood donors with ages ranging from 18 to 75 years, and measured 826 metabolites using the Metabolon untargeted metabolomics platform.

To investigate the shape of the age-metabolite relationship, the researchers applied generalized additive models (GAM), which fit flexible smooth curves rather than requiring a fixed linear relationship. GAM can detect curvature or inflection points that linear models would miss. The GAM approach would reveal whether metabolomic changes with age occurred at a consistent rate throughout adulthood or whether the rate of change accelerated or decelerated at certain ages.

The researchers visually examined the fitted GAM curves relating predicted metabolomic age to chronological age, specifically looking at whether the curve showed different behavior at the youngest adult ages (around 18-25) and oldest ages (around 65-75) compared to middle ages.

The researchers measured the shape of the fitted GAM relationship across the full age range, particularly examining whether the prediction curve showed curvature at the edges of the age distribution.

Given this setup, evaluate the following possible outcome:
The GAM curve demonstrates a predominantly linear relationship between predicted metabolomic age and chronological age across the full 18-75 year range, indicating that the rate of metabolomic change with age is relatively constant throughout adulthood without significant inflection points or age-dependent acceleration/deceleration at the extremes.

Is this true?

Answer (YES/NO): NO